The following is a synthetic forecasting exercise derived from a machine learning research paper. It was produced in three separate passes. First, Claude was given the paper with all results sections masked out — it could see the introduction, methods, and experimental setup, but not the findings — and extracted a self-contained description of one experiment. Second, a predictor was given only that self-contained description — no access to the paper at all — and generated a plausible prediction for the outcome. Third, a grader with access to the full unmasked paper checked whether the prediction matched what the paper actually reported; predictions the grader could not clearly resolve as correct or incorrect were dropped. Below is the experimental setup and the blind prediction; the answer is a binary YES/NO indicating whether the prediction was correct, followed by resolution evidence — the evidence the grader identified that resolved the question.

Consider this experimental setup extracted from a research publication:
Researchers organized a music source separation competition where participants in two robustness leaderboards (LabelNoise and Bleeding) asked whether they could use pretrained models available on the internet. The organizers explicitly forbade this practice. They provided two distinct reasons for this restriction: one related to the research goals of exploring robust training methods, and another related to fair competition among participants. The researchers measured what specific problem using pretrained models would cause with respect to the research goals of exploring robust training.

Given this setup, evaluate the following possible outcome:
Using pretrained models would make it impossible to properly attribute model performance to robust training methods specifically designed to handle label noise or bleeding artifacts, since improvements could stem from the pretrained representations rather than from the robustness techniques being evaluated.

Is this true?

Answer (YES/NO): NO